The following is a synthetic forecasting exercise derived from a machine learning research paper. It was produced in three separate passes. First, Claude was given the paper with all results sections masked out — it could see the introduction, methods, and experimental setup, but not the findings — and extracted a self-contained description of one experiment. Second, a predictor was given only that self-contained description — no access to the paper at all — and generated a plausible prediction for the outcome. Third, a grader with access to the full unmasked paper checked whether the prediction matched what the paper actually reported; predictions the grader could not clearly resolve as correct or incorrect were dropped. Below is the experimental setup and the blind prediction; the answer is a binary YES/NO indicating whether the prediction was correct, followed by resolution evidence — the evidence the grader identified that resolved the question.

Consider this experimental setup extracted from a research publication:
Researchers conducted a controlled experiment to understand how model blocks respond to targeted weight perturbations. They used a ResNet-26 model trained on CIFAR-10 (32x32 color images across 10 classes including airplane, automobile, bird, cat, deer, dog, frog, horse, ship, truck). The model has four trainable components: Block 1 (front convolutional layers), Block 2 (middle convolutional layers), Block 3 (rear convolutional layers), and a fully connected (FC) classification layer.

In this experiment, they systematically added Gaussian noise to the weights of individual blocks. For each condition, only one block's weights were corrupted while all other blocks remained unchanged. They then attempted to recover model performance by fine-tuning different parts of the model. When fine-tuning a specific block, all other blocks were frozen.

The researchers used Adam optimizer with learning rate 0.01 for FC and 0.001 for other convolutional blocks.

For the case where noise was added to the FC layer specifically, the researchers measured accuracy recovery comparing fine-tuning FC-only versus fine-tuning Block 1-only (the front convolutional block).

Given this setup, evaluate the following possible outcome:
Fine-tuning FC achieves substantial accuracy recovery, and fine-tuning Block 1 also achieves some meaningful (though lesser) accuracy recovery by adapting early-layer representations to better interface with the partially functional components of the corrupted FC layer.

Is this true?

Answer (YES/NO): NO